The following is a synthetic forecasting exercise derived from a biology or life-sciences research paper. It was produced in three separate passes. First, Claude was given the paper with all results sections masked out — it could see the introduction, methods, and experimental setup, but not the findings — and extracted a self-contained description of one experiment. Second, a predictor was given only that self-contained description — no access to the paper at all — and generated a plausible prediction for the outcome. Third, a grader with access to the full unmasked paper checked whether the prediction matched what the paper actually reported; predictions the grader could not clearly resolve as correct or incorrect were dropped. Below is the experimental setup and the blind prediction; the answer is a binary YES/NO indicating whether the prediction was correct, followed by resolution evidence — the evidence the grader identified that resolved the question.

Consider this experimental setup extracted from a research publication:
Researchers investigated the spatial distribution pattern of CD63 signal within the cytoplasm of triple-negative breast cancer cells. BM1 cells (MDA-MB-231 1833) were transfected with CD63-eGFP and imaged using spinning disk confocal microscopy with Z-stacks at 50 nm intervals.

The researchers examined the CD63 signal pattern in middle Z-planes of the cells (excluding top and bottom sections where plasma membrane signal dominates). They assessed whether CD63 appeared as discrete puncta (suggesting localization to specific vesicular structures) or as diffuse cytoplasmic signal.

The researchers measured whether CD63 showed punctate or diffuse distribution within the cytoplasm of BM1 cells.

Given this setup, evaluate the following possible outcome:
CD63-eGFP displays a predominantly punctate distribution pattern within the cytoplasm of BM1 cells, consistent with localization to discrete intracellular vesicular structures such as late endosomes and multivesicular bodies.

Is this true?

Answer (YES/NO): NO